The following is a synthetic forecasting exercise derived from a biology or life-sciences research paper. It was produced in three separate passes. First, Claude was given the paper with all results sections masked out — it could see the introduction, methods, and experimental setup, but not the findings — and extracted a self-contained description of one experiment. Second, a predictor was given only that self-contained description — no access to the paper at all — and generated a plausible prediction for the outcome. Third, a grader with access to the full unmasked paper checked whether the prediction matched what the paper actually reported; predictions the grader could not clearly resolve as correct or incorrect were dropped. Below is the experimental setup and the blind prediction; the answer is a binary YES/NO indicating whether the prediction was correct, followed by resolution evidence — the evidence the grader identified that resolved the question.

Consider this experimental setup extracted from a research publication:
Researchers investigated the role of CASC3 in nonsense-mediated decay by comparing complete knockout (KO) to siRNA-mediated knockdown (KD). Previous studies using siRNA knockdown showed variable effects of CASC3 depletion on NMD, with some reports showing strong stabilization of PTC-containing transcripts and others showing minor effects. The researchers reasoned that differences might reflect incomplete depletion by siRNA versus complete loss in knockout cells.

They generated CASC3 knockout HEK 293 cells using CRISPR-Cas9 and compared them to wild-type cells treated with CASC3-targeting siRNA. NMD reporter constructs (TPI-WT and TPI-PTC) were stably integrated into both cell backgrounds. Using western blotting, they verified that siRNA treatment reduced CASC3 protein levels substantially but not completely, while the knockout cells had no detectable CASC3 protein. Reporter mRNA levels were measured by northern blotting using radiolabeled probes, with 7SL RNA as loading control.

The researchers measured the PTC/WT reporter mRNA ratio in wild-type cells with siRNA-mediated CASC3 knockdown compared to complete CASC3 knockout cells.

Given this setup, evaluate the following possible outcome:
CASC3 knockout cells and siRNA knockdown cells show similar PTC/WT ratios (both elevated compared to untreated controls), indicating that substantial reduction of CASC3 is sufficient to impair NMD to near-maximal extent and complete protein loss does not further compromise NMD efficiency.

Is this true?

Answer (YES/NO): NO